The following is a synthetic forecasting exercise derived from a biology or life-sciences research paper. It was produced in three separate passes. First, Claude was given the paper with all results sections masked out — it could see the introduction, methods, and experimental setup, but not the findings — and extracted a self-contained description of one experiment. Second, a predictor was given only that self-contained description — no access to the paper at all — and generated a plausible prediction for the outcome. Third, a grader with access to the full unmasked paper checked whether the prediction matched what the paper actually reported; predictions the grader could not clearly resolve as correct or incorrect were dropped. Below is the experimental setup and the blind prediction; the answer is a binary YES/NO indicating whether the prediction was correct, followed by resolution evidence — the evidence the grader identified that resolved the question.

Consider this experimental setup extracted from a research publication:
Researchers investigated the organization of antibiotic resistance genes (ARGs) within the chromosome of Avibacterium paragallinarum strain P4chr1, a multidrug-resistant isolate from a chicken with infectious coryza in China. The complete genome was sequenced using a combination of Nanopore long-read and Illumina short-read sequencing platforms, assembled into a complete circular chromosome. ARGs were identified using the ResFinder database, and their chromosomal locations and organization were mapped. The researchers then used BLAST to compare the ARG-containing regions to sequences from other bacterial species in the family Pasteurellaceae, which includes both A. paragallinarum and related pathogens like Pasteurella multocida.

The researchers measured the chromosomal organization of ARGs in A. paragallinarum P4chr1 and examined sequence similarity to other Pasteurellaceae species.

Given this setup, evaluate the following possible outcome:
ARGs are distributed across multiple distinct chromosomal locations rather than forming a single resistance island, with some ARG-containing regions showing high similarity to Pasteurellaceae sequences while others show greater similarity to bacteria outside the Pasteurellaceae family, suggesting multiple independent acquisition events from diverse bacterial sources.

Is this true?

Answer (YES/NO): NO